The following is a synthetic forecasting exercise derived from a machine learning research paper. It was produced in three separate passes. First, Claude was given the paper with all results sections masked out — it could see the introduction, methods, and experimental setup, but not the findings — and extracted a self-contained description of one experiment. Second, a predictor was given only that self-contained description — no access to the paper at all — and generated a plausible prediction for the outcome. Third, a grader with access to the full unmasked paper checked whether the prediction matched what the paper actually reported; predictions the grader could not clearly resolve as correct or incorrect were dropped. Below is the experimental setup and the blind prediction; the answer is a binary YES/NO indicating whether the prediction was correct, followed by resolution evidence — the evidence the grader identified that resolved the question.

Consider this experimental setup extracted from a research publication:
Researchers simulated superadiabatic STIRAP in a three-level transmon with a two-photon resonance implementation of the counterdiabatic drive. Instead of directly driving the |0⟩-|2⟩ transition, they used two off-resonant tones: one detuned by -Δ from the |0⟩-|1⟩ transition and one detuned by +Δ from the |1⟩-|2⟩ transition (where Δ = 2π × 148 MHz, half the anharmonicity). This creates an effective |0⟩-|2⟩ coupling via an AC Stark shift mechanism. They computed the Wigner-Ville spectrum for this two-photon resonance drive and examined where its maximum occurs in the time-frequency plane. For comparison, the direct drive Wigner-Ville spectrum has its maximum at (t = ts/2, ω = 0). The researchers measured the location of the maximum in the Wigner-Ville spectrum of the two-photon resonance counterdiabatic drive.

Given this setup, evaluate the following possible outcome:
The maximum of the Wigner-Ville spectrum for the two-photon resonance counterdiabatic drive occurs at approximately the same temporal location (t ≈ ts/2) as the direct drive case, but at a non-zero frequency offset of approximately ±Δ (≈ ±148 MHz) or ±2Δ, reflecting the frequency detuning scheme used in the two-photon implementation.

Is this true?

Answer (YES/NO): YES